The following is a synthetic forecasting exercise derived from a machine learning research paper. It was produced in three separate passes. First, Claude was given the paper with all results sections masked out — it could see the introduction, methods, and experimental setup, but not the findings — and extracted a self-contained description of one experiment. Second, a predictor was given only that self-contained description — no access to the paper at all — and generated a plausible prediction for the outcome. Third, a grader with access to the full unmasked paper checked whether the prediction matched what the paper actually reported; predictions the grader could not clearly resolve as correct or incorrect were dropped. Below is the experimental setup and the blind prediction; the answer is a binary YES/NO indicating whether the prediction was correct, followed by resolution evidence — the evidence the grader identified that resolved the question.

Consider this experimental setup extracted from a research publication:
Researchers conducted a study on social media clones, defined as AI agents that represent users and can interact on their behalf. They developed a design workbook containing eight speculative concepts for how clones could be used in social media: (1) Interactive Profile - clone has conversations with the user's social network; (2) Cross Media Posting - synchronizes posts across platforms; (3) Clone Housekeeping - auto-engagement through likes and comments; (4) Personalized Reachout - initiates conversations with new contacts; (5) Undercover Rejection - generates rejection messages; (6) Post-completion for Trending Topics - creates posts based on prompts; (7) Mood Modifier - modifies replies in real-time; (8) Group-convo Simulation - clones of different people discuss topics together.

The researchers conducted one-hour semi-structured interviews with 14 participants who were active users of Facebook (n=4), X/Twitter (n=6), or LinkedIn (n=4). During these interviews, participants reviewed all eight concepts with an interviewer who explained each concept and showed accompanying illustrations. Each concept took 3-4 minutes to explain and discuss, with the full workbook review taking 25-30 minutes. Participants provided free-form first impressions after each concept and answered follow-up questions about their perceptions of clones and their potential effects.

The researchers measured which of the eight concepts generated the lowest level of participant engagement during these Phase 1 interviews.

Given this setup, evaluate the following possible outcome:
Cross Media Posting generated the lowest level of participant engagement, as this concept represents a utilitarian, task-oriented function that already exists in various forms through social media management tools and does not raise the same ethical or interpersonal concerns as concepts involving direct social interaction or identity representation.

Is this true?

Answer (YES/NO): NO